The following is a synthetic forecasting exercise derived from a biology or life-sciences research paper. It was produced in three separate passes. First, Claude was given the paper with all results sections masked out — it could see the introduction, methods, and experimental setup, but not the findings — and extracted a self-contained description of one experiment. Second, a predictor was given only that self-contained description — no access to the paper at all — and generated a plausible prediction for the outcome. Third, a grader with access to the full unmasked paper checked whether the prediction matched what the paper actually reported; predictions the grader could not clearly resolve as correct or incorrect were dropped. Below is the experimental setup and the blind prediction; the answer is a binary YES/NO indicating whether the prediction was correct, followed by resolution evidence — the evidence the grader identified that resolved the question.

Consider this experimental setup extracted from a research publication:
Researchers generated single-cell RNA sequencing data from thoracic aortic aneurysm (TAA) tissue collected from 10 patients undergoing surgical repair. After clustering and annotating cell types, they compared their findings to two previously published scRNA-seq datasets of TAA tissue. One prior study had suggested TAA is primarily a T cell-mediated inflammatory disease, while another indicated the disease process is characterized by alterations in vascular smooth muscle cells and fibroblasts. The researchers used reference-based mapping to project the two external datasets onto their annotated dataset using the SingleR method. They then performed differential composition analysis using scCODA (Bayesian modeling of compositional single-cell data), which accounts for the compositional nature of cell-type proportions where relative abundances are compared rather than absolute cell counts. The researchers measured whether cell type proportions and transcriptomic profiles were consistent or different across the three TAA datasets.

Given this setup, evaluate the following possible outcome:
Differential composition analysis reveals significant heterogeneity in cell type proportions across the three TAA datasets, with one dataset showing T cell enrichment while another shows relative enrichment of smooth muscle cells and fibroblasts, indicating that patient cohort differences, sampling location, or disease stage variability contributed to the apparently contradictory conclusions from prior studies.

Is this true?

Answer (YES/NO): NO